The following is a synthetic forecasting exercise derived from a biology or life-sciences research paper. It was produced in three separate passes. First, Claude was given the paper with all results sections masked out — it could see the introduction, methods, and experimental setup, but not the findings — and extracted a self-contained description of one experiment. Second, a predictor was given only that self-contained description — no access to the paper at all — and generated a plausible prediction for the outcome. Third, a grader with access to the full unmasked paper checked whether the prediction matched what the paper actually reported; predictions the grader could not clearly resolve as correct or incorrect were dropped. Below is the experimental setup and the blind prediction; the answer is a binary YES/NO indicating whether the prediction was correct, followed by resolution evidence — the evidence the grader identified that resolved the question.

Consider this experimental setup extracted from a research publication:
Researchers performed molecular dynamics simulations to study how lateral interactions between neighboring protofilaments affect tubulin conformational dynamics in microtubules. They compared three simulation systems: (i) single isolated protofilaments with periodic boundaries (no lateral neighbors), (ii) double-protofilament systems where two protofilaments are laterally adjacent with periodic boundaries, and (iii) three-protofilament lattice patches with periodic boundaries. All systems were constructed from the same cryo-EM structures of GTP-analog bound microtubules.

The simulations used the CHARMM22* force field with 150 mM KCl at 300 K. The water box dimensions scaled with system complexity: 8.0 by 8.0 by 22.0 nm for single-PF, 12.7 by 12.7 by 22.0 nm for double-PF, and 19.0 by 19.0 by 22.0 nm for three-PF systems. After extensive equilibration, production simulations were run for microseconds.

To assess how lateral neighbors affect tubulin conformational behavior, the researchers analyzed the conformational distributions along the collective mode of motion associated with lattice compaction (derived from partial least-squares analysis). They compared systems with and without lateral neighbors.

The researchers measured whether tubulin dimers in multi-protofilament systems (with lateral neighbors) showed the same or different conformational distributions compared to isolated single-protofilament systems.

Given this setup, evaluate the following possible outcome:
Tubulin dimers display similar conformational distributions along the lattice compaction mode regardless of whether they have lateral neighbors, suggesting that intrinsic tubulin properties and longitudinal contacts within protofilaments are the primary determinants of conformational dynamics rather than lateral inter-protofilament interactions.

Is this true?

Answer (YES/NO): NO